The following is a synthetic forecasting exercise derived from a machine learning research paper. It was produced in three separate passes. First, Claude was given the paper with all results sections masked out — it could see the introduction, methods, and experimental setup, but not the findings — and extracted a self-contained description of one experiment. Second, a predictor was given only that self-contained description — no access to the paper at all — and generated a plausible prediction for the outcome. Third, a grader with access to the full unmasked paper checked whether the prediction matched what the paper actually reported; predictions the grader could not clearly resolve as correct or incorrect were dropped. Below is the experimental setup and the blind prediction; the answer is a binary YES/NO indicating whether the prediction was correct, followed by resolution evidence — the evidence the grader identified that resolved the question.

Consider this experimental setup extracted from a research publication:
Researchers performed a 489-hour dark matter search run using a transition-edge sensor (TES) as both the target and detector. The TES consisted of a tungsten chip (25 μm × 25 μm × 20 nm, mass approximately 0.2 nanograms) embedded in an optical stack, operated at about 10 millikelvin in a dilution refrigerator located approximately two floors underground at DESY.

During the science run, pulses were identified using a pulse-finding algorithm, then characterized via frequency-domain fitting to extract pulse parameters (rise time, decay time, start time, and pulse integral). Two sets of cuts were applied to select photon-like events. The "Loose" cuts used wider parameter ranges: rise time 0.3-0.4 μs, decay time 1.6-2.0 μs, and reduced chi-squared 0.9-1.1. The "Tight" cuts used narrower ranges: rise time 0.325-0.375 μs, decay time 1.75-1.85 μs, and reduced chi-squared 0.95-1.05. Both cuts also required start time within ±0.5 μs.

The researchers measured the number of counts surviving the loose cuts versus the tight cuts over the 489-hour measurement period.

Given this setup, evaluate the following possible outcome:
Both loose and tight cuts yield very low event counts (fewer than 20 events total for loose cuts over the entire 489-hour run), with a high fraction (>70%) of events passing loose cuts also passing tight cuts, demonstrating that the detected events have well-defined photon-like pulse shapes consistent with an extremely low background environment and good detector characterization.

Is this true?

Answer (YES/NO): NO